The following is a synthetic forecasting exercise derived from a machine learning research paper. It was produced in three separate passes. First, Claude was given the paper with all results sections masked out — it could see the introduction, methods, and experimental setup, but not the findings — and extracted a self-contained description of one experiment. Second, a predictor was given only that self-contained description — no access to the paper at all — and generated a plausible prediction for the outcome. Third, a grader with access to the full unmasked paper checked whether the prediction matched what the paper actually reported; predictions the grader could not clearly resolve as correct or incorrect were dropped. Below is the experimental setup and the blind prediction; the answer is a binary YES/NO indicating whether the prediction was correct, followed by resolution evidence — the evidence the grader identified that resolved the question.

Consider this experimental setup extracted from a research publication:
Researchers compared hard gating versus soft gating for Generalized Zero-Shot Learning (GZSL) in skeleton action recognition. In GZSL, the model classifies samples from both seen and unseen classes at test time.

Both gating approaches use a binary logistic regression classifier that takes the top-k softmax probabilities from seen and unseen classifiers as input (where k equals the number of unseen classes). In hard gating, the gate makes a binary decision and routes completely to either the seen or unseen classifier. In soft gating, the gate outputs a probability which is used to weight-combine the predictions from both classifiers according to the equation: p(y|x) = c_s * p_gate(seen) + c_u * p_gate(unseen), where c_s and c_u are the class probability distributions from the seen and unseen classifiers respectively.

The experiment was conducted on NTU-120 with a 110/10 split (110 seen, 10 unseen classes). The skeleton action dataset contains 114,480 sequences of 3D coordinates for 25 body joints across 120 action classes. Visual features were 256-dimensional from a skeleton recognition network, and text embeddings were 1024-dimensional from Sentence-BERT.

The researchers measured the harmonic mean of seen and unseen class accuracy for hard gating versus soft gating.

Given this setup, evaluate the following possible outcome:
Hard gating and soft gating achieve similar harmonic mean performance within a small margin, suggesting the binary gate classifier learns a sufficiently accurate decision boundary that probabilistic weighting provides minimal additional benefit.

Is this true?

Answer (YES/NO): NO